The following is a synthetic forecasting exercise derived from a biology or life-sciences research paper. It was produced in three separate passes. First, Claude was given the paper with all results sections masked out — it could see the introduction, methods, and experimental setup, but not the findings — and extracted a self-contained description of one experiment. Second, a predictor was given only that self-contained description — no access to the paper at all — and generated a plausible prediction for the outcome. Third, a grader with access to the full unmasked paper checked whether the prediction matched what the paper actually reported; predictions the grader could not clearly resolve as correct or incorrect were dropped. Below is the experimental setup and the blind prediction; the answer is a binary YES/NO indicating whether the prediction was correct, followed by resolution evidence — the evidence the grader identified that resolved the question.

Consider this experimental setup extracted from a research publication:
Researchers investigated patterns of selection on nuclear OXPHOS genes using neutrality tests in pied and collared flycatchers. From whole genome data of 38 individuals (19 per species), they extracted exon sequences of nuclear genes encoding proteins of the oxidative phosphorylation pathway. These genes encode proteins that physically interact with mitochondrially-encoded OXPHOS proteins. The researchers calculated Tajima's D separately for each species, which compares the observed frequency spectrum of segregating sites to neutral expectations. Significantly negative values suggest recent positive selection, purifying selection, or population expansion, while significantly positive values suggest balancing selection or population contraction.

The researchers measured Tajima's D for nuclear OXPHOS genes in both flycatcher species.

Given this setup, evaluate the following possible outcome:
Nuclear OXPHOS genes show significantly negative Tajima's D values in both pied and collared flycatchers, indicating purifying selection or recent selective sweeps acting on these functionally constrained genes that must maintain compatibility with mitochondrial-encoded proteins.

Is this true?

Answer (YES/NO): NO